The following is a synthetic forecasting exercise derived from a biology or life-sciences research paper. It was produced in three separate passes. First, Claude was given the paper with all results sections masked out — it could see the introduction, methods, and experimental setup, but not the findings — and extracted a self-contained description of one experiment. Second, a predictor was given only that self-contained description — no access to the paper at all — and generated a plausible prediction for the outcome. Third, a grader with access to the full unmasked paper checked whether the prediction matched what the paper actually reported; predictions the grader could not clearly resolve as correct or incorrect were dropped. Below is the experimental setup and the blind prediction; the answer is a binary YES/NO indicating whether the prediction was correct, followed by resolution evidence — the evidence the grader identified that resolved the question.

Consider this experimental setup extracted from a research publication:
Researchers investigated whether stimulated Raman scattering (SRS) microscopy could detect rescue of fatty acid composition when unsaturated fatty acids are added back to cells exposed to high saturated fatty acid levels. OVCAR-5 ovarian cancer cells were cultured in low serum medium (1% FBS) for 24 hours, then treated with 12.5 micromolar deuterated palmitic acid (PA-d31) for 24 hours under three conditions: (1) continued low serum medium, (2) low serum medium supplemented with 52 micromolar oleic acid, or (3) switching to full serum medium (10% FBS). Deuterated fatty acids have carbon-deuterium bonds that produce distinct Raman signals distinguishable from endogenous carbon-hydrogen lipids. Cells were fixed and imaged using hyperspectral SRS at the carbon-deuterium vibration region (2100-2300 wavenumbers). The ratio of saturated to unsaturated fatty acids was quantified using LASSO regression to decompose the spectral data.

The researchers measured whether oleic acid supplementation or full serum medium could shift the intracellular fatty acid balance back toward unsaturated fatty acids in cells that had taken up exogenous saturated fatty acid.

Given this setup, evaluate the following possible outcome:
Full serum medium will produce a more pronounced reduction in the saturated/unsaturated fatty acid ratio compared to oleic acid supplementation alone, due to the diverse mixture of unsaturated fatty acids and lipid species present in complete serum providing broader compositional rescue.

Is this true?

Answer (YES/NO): NO